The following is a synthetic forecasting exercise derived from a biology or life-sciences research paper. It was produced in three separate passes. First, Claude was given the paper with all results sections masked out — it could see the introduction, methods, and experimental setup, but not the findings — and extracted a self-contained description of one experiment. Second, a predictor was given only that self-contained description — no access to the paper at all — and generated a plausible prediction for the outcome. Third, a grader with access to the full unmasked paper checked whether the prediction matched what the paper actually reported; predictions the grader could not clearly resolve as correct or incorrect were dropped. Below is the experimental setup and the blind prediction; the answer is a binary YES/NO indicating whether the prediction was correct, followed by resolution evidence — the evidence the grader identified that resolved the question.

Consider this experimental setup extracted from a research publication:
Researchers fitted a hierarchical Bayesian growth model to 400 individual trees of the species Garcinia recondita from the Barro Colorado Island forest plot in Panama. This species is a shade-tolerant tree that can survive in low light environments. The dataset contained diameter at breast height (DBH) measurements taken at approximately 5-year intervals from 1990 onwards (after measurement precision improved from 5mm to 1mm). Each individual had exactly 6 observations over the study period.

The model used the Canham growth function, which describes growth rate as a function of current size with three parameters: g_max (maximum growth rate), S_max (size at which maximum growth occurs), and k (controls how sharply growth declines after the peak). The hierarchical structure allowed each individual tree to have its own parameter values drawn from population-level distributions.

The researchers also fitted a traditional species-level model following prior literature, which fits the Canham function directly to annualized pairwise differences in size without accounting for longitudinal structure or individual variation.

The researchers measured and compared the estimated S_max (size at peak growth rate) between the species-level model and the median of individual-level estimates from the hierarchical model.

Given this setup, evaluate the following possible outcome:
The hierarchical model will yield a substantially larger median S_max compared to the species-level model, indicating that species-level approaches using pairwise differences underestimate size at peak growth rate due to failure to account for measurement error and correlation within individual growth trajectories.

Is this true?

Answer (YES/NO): NO